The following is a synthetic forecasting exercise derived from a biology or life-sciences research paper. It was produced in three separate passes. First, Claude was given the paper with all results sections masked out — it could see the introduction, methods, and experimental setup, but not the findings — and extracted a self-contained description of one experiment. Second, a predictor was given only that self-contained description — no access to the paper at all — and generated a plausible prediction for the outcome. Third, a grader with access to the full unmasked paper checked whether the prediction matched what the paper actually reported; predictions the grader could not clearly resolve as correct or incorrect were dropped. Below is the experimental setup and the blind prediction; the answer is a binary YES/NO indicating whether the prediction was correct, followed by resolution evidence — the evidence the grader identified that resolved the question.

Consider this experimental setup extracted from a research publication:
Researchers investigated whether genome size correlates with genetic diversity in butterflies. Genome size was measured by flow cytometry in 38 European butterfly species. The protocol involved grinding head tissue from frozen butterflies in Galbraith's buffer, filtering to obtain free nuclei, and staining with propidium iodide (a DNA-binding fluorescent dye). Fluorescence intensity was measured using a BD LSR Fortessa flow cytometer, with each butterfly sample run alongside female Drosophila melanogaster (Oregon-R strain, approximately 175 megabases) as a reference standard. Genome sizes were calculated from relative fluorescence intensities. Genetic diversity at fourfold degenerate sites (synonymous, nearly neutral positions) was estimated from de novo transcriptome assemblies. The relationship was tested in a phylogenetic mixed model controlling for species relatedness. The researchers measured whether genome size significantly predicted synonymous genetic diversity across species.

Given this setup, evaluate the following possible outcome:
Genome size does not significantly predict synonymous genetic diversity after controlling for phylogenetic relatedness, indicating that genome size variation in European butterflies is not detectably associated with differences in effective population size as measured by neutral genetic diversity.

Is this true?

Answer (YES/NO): YES